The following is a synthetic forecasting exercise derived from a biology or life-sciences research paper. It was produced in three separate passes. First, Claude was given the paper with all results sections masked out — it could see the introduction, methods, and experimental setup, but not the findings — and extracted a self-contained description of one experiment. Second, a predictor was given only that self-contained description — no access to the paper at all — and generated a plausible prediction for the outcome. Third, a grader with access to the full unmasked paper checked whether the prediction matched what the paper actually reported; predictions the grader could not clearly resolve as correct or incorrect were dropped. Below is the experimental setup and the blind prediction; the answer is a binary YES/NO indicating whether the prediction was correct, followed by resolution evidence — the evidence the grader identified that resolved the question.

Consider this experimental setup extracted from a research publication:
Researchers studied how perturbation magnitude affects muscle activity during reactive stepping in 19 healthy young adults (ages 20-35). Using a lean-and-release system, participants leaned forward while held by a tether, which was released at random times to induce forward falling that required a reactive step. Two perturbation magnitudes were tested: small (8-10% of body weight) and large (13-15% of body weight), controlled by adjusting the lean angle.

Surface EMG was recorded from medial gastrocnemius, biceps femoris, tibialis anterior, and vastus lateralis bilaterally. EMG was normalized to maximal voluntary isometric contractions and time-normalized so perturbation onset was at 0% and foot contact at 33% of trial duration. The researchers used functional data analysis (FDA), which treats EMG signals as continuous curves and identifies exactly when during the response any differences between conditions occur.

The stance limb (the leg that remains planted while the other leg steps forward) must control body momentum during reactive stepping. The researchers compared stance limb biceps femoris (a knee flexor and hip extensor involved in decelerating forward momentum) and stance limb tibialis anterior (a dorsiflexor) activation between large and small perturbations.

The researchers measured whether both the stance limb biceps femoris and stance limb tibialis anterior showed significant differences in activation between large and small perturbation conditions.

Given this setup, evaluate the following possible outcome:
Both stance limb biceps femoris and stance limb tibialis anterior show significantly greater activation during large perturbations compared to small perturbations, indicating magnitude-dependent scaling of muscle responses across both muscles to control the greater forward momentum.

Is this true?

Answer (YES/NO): YES